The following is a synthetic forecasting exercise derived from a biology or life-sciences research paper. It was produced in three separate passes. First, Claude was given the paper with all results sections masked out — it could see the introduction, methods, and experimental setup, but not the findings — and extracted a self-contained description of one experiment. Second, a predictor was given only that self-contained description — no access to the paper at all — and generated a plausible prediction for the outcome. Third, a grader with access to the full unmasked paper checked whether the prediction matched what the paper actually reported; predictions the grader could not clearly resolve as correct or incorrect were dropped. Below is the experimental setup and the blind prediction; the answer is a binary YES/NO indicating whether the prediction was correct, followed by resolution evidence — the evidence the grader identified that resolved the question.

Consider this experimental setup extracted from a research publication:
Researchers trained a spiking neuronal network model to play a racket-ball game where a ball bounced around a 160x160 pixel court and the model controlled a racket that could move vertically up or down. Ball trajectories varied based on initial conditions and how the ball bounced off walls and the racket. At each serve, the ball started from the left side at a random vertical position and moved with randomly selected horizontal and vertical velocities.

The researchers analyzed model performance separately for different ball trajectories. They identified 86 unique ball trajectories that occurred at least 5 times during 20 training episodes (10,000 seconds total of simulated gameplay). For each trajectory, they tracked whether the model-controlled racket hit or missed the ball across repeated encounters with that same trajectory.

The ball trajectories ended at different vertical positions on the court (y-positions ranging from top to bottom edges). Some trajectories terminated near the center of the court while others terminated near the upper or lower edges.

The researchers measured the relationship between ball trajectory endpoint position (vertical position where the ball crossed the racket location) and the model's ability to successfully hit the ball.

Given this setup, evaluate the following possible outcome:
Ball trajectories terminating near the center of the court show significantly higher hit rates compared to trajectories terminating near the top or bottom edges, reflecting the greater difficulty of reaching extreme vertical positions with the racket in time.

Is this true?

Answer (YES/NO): YES